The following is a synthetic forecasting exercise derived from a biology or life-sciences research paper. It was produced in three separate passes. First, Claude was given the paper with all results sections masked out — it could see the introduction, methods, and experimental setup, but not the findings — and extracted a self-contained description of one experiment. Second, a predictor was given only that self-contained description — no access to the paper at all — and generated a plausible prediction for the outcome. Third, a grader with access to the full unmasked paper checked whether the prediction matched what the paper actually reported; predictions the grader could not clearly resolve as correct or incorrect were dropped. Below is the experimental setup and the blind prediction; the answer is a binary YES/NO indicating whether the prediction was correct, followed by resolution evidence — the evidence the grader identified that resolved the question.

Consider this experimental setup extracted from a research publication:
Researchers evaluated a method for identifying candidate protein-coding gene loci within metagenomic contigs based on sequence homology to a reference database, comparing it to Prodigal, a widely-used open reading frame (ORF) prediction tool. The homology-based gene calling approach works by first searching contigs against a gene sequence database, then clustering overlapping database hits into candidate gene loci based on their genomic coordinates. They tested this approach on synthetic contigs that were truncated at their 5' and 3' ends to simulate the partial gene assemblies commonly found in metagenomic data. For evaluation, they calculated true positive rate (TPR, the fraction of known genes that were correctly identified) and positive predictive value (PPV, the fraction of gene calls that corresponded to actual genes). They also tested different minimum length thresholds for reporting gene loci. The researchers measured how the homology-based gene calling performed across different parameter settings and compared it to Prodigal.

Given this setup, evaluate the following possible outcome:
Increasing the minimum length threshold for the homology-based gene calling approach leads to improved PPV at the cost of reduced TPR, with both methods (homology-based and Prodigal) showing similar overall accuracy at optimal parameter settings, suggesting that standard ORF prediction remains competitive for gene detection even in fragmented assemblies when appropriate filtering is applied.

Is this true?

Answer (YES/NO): NO